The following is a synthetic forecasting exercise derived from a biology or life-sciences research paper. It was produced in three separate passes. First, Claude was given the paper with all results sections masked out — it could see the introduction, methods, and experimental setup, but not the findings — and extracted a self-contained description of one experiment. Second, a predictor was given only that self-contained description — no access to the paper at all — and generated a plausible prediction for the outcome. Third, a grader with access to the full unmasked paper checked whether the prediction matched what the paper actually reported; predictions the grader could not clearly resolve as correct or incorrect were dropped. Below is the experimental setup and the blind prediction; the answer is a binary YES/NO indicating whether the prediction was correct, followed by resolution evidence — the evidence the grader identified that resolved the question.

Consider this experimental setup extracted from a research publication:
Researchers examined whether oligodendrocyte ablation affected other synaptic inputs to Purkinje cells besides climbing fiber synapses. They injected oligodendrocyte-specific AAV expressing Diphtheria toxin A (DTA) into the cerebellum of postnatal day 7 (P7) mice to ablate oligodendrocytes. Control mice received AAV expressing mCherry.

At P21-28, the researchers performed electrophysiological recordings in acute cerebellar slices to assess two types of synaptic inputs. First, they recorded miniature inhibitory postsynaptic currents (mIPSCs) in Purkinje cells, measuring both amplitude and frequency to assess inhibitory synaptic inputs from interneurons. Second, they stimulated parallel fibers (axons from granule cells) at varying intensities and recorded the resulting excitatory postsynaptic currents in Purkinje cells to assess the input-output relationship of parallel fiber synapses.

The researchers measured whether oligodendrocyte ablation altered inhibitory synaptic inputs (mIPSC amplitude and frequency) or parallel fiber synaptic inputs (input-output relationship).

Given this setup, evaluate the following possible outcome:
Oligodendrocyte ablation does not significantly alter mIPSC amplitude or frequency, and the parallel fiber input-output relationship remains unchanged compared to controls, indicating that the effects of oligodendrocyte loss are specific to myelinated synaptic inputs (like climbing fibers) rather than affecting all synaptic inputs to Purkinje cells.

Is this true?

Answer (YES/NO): YES